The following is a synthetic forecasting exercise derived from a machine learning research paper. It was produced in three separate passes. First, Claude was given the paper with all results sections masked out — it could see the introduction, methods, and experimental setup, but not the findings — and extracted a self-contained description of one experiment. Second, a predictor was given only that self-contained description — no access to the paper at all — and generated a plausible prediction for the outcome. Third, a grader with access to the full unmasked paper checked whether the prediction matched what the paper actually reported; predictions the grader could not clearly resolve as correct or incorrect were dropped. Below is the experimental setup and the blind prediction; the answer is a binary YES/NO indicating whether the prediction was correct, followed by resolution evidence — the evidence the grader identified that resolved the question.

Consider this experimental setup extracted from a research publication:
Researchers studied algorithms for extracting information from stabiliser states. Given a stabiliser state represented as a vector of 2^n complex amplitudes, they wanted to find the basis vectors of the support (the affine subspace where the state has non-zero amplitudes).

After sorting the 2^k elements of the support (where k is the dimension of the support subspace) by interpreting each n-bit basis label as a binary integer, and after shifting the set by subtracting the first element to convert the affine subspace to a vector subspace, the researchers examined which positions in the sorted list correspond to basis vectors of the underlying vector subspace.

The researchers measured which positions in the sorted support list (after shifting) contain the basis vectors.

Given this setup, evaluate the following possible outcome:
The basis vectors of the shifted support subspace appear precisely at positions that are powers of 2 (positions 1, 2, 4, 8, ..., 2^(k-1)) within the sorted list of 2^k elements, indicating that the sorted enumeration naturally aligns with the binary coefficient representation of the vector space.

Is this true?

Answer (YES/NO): YES